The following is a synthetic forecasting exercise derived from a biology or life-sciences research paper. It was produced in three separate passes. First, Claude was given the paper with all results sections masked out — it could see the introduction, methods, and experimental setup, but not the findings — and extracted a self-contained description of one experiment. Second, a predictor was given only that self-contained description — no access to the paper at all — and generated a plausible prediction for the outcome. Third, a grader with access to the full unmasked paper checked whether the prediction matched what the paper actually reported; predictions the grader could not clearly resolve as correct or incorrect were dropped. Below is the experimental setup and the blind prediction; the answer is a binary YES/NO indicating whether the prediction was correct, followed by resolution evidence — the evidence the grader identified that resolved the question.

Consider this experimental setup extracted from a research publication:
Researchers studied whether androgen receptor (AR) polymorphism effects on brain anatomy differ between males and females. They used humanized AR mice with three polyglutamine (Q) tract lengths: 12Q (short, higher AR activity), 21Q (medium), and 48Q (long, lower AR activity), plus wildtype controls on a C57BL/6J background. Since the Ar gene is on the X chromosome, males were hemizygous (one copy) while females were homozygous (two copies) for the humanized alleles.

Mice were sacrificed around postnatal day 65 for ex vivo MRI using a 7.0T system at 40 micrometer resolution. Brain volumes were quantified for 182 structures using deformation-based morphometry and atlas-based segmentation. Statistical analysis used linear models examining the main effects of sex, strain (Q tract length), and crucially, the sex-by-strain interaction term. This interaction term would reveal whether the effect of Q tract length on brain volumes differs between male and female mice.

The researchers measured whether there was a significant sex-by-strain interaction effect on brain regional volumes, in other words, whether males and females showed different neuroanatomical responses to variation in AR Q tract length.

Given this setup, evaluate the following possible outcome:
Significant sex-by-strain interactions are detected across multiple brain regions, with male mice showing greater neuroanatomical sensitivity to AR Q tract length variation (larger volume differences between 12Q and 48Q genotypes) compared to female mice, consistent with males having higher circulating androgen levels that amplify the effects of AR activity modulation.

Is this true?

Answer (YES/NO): NO